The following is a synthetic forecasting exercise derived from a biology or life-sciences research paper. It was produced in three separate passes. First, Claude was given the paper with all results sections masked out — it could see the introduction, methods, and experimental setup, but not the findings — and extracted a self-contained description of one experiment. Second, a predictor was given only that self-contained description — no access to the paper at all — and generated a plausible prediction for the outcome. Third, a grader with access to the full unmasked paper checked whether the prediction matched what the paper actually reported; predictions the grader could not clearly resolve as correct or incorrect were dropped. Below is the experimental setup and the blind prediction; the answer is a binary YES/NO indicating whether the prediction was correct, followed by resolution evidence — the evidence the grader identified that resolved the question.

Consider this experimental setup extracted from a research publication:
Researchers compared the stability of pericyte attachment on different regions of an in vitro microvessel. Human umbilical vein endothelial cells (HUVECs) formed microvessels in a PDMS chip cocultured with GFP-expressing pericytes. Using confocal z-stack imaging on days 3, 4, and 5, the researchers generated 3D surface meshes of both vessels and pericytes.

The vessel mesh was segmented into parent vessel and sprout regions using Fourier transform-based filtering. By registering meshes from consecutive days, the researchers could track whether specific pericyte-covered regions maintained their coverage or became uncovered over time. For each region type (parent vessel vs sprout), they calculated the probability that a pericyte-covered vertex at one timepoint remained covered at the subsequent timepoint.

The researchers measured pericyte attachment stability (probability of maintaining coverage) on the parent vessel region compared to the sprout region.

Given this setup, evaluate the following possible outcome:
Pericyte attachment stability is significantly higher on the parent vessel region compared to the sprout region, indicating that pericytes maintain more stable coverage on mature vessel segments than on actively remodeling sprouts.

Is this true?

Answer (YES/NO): NO